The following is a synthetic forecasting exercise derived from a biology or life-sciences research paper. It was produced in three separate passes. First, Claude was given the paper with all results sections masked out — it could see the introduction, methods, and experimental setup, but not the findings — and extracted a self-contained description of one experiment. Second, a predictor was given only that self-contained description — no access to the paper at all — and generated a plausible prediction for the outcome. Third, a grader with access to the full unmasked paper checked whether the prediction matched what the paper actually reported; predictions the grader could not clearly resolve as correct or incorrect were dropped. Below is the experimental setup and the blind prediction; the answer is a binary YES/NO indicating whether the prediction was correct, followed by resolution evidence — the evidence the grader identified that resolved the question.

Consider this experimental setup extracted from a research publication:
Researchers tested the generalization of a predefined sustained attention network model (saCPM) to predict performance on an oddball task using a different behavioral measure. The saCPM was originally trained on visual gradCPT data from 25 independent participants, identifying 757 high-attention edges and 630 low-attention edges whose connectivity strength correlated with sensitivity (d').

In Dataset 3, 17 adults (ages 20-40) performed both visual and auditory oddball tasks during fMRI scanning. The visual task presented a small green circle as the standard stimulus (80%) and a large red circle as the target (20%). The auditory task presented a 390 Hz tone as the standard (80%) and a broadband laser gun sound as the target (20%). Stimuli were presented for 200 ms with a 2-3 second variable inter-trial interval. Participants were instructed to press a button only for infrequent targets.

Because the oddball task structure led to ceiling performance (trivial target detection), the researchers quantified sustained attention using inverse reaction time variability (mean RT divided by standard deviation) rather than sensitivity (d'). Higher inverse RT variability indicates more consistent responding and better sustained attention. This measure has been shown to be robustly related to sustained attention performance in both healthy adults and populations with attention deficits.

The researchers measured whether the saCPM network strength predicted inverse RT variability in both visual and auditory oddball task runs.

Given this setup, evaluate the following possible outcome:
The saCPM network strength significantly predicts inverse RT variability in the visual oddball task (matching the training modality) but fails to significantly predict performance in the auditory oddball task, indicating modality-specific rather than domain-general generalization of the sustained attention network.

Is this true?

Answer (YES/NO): NO